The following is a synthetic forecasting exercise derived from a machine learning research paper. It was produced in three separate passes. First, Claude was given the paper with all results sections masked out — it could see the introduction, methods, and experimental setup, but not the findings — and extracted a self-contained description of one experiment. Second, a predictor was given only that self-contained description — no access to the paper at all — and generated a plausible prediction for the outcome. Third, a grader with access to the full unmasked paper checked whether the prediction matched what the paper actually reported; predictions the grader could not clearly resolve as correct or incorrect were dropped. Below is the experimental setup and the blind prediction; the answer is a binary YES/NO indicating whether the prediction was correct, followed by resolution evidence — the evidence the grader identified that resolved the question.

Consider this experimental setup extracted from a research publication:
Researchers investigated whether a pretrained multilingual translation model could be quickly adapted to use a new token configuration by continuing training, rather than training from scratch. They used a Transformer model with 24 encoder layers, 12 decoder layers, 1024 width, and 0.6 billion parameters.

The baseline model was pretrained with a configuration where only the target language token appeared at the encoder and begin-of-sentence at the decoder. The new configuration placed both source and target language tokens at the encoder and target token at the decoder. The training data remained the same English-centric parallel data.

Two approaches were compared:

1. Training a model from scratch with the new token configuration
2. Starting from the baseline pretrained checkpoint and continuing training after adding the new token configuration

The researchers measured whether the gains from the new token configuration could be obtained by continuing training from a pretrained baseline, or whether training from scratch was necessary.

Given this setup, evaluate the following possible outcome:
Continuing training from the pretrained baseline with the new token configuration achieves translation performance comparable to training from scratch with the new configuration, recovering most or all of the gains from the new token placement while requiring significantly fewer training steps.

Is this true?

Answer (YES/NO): NO